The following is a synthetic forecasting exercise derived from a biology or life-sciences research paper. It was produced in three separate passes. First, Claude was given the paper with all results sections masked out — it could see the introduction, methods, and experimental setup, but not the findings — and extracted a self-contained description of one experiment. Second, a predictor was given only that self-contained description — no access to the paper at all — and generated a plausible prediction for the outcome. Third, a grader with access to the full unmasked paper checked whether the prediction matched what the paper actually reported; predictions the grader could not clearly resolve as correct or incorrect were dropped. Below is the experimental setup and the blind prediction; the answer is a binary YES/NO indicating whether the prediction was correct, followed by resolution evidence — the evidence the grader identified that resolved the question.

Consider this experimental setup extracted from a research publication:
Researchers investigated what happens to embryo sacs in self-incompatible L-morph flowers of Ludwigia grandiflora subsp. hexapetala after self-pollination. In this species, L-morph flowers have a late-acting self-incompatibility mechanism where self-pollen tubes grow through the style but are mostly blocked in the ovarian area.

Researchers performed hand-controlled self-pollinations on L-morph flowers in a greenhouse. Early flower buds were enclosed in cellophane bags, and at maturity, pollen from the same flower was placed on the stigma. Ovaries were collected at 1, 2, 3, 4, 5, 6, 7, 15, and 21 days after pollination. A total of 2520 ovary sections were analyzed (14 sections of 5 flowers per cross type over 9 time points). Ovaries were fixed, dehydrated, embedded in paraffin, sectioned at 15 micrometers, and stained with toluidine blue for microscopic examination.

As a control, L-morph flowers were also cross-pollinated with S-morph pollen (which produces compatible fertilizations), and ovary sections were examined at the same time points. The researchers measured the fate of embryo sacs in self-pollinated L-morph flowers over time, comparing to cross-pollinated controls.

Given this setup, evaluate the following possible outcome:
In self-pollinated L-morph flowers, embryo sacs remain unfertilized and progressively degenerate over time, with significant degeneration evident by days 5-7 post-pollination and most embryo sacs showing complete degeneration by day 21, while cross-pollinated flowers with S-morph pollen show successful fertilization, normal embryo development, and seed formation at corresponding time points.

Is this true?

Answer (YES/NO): NO